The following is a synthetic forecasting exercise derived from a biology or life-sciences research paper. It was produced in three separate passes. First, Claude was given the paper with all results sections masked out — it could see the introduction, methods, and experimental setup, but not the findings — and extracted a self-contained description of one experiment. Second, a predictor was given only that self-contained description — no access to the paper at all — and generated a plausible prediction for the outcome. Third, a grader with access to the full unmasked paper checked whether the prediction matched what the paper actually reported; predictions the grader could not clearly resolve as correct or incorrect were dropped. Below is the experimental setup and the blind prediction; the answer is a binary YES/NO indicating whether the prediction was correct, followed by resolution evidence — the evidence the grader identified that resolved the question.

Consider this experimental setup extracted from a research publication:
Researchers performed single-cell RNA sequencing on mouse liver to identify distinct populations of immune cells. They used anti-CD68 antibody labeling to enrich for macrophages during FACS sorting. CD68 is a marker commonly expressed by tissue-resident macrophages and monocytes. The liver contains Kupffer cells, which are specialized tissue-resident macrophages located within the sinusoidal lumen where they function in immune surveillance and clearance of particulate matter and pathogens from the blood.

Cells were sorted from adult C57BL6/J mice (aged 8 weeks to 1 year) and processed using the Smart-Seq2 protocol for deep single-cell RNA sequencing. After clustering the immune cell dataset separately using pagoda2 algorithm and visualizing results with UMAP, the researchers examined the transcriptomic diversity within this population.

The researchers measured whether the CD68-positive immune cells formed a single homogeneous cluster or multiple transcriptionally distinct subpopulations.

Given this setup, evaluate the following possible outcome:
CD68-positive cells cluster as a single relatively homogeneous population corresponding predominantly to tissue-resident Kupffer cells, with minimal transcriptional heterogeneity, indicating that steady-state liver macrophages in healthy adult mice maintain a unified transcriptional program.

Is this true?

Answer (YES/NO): NO